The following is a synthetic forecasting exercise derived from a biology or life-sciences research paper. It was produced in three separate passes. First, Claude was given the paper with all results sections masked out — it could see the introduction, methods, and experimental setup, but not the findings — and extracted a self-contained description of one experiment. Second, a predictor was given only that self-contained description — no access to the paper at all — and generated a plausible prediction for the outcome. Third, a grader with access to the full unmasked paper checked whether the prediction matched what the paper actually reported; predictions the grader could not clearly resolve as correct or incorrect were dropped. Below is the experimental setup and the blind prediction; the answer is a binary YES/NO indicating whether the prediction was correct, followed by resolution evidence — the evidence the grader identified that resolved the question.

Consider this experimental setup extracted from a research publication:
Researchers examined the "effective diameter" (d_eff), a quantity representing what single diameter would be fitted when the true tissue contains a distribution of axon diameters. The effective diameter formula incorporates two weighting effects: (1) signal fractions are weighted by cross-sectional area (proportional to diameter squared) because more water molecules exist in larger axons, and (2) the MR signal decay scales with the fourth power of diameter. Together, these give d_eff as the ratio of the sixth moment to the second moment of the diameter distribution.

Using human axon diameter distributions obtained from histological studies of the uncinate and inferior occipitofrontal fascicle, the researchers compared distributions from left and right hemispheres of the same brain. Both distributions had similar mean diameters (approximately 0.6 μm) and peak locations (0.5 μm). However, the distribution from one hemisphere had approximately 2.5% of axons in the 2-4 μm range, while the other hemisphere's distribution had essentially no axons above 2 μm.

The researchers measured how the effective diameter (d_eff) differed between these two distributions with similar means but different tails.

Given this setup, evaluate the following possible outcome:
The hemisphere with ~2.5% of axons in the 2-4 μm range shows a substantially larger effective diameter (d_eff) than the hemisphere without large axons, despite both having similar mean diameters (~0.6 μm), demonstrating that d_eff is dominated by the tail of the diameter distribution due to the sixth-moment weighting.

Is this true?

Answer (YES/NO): YES